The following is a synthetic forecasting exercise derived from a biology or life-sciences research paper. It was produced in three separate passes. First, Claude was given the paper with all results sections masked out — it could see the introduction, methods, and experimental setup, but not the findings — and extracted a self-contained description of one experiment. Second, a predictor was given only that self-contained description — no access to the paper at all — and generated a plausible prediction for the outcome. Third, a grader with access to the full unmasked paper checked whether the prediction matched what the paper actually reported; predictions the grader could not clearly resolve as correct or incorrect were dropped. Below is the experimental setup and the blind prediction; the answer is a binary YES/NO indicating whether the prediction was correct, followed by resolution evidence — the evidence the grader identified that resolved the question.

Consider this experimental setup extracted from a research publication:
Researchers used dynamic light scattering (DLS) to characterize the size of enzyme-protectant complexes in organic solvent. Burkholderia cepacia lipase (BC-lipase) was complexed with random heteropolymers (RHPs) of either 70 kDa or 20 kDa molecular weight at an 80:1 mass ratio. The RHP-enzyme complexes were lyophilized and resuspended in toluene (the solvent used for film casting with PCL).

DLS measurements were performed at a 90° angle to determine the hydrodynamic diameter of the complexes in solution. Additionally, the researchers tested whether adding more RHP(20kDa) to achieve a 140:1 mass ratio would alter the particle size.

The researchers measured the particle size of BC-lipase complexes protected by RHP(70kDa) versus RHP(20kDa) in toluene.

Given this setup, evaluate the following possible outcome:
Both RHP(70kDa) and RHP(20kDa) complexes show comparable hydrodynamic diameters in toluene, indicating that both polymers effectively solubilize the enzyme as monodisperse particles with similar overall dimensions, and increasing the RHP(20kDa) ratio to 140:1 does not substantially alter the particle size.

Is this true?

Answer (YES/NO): NO